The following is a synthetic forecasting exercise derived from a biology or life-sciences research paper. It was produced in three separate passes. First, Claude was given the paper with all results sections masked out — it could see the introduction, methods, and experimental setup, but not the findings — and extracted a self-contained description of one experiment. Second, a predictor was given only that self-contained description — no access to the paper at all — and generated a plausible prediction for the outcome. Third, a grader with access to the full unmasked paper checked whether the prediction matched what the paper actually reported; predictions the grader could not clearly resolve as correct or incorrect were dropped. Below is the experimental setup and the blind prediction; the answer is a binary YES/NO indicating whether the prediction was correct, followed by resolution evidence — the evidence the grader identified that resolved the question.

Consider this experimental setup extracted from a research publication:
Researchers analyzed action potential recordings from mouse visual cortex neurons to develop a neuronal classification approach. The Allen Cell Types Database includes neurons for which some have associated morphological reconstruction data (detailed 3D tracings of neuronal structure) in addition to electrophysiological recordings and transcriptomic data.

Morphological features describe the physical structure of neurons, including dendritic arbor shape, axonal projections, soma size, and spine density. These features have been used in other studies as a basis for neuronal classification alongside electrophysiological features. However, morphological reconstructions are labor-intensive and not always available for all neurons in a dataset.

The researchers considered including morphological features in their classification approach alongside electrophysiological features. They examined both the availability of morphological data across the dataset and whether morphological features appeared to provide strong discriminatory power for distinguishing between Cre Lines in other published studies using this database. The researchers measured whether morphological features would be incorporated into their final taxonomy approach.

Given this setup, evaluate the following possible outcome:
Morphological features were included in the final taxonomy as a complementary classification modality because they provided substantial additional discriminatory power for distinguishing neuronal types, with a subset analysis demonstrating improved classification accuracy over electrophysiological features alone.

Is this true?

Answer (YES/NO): NO